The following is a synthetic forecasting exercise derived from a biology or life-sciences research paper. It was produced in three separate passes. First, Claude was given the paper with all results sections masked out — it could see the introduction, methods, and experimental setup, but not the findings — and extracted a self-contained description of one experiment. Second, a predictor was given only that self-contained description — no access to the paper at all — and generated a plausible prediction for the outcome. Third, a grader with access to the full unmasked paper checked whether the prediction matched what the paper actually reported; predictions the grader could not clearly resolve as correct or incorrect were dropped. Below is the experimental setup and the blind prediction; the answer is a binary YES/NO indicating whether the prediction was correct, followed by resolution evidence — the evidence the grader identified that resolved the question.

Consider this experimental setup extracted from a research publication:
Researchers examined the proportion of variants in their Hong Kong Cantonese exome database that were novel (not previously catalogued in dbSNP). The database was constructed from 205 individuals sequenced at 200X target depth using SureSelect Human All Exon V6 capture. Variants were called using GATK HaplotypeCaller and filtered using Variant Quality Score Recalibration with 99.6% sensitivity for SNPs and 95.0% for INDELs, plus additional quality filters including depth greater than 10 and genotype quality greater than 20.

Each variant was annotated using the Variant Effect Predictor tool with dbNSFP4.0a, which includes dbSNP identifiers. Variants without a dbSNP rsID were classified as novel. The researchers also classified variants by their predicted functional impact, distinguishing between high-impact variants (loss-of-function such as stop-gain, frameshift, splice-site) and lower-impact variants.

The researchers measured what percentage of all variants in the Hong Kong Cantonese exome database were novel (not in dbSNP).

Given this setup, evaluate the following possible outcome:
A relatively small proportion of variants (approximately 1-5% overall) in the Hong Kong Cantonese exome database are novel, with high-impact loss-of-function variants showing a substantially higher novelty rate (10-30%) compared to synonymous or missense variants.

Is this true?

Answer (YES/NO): NO